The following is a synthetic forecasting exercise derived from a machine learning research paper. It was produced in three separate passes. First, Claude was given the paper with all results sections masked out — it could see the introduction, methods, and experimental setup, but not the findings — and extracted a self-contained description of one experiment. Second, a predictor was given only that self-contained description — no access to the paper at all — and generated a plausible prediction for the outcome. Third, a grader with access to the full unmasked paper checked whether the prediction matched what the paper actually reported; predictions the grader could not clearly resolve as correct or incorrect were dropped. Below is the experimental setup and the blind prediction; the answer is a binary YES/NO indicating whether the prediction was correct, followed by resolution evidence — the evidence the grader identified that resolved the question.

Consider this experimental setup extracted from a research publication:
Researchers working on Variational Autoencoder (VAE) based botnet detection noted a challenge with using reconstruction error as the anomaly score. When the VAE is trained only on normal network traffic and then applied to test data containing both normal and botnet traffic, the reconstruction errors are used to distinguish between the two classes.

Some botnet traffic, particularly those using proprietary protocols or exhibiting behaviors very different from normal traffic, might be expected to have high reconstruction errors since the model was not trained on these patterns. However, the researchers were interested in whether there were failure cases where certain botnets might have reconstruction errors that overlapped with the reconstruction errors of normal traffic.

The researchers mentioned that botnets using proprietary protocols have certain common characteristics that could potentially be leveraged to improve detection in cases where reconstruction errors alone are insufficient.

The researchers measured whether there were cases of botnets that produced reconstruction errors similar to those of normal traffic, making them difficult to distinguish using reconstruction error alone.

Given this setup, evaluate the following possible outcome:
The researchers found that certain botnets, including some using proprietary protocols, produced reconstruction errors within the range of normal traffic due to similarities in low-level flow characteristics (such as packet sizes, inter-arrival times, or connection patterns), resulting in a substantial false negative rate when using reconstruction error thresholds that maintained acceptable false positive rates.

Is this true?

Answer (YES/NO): NO